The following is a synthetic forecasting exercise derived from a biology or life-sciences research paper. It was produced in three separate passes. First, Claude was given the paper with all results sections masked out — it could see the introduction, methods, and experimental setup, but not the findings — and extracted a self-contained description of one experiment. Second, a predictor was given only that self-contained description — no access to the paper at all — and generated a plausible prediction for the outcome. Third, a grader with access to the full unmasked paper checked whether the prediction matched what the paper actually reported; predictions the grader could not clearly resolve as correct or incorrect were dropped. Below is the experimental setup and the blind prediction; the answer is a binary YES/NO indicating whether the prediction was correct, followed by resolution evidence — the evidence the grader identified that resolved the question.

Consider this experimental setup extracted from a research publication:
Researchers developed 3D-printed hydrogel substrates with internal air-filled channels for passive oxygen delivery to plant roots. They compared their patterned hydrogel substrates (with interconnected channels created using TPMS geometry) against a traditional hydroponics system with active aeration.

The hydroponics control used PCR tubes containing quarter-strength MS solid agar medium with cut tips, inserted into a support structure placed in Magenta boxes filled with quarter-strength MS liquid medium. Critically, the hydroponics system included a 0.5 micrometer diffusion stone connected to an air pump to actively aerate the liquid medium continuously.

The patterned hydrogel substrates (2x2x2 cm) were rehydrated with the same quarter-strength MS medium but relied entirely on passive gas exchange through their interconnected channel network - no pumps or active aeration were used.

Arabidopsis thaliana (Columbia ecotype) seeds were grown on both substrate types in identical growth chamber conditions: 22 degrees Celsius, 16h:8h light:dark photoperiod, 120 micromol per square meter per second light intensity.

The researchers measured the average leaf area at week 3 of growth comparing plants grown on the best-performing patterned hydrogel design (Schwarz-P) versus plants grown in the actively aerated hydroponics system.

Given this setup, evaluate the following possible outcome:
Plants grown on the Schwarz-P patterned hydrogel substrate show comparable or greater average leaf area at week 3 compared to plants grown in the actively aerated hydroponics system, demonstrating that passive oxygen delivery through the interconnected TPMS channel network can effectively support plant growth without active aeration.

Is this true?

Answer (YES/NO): YES